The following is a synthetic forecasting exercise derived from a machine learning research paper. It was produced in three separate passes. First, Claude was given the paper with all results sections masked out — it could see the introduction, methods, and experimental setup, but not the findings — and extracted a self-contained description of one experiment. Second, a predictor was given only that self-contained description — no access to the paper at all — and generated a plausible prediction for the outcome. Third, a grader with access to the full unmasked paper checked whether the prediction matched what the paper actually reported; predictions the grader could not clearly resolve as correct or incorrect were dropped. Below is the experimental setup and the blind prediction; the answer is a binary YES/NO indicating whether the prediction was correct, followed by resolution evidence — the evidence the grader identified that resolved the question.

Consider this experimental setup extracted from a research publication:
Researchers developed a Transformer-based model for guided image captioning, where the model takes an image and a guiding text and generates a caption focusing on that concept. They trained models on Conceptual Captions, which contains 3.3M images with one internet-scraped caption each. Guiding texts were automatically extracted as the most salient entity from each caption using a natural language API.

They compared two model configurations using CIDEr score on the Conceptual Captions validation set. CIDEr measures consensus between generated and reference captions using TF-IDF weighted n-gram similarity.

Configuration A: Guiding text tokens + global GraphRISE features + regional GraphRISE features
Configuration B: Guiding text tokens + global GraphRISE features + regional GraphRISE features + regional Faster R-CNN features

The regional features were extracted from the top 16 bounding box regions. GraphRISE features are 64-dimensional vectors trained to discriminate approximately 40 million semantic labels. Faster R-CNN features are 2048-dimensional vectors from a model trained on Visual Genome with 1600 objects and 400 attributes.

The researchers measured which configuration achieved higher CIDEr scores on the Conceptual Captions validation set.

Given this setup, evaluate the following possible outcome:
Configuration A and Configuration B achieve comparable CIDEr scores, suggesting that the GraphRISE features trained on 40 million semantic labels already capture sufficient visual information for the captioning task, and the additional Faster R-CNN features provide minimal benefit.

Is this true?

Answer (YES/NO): NO